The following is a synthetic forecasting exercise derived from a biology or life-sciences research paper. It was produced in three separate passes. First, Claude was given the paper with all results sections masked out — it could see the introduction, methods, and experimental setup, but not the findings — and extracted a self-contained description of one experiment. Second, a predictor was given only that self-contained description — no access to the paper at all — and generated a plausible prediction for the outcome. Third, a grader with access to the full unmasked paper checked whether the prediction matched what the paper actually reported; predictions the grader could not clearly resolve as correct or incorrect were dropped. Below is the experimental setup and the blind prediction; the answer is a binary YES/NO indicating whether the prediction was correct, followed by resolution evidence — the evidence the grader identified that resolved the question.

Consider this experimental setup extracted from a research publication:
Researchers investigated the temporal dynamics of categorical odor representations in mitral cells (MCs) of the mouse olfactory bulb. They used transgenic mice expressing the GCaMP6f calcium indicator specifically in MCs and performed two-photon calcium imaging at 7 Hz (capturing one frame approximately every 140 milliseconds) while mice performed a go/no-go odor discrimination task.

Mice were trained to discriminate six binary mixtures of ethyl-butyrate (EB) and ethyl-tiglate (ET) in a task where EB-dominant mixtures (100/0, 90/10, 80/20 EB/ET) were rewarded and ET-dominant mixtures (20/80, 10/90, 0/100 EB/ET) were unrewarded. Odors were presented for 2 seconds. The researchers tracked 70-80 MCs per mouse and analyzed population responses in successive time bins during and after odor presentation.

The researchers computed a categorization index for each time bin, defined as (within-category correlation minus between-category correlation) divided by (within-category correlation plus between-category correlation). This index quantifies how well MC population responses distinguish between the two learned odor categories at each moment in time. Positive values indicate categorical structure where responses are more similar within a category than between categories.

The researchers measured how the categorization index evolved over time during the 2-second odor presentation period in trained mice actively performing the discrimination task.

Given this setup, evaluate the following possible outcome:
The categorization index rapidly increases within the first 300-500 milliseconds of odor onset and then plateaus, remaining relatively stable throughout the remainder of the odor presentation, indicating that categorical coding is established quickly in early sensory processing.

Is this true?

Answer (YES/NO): NO